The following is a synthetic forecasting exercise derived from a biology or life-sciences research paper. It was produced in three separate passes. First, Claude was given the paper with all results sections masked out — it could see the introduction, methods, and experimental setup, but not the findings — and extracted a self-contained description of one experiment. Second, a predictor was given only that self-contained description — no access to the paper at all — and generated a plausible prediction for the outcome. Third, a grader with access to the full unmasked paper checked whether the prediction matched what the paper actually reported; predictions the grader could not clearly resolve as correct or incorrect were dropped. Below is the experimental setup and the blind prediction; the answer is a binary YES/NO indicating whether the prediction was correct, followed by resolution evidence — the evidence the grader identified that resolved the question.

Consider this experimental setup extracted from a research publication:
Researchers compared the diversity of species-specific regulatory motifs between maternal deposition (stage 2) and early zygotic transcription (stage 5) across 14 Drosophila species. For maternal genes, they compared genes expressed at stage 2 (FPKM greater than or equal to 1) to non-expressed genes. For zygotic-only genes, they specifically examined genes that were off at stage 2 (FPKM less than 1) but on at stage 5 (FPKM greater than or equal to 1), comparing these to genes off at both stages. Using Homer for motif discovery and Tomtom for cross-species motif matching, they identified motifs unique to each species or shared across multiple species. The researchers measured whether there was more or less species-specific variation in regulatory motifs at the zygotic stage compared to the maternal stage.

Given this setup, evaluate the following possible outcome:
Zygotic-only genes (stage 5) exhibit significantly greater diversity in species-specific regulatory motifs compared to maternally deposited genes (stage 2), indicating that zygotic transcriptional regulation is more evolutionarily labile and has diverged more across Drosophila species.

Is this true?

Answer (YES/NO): YES